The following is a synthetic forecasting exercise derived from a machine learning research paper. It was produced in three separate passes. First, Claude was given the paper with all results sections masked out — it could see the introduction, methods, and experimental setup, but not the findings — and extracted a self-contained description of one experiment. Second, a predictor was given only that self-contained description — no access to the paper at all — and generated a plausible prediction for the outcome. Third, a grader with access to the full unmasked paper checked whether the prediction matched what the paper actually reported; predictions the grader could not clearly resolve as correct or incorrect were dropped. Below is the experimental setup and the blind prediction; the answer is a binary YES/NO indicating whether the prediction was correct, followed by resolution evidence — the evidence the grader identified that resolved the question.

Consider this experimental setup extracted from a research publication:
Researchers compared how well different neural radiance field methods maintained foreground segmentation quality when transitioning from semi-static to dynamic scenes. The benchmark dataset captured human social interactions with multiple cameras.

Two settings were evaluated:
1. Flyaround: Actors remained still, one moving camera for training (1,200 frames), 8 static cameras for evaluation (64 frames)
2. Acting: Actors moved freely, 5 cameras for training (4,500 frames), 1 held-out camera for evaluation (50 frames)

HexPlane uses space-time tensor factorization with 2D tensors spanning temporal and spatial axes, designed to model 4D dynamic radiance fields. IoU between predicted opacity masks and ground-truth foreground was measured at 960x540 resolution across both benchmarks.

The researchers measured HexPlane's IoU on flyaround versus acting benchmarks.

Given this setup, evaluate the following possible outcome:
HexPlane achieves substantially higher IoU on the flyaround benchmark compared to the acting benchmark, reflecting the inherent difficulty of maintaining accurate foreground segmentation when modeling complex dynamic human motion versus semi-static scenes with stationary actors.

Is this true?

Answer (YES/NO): YES